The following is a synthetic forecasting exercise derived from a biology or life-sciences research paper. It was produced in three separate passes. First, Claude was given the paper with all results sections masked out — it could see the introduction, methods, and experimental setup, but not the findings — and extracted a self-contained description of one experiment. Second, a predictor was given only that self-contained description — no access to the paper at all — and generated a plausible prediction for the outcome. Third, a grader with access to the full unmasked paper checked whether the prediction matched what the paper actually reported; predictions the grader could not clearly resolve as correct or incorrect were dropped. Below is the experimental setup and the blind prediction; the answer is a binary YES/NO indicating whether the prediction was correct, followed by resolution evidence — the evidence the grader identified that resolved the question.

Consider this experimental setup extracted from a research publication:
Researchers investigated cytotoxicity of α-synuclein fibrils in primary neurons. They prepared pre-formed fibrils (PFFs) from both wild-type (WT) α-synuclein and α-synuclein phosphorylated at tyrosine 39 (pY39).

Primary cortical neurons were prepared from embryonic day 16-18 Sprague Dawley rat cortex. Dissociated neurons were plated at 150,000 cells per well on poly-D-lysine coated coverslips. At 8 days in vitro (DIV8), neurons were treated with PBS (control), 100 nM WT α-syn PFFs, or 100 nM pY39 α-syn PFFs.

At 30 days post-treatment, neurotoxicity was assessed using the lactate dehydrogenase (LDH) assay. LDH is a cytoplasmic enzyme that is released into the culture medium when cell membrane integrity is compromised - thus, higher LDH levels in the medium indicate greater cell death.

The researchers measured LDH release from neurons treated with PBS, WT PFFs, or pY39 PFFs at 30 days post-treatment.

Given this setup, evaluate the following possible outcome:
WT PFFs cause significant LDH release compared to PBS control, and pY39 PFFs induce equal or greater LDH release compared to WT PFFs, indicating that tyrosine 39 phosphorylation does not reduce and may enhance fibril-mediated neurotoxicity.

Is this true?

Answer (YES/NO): YES